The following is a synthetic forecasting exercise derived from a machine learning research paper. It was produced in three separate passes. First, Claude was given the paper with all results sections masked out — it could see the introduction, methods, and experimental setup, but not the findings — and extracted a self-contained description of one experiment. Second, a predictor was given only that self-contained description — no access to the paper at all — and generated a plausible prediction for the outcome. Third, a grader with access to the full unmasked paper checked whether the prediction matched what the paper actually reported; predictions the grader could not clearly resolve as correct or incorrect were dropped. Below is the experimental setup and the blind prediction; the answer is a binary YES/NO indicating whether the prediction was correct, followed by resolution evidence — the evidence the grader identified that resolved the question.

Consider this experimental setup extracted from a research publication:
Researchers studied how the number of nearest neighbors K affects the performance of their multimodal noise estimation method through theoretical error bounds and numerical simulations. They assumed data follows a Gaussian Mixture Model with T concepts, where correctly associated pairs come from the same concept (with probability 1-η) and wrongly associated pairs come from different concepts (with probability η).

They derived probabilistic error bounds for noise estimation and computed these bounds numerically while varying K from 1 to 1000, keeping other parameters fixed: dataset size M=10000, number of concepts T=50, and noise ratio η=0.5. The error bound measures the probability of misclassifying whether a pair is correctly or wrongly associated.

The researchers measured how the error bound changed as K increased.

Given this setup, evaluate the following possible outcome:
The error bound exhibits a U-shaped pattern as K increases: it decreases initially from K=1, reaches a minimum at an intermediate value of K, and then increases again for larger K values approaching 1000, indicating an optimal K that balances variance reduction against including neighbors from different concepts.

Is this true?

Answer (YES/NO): YES